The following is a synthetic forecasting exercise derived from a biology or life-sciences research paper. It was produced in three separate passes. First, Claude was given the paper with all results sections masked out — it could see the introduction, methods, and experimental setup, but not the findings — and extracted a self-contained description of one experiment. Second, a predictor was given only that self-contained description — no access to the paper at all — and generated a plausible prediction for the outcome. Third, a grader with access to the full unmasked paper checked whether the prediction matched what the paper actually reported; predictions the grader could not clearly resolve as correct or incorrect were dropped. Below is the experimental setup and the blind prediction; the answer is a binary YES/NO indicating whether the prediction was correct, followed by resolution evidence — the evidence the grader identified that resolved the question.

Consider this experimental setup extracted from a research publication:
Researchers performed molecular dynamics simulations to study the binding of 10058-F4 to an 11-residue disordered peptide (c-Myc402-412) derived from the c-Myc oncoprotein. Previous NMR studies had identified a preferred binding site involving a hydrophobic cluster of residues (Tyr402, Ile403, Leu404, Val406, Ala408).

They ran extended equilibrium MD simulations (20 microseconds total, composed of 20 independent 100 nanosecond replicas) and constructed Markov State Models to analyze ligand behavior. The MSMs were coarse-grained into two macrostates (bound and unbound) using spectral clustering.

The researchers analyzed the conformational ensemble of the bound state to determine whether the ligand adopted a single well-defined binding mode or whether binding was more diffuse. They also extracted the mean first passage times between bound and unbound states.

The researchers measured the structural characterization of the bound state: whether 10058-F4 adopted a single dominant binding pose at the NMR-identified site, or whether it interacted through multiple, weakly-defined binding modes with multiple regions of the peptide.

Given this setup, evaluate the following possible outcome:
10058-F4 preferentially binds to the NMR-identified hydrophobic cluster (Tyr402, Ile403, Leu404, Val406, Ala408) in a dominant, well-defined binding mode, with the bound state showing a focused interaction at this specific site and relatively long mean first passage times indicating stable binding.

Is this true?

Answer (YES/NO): NO